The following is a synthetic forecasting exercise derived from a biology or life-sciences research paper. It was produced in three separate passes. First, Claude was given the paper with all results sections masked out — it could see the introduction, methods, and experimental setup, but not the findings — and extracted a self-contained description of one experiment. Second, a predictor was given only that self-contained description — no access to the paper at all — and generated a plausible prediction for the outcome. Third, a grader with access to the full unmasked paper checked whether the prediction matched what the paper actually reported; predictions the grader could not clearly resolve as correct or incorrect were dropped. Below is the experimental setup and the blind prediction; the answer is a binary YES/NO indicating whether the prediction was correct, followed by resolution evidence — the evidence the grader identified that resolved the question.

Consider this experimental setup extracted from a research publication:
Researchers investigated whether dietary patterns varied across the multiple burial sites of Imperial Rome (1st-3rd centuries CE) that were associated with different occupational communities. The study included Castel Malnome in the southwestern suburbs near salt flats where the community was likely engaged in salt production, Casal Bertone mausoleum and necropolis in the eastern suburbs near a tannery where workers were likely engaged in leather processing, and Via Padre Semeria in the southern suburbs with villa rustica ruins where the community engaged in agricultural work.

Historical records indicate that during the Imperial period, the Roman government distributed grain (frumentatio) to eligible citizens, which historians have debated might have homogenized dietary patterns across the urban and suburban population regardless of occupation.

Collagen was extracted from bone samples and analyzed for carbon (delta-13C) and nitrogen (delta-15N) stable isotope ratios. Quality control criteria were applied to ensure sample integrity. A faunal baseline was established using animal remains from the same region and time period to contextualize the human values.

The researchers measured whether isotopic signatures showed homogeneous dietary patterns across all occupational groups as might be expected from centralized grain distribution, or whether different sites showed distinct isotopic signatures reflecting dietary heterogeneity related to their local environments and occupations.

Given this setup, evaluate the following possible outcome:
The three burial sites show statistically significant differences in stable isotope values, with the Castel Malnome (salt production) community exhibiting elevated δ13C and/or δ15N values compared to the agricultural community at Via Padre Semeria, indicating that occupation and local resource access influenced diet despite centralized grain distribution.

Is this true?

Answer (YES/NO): NO